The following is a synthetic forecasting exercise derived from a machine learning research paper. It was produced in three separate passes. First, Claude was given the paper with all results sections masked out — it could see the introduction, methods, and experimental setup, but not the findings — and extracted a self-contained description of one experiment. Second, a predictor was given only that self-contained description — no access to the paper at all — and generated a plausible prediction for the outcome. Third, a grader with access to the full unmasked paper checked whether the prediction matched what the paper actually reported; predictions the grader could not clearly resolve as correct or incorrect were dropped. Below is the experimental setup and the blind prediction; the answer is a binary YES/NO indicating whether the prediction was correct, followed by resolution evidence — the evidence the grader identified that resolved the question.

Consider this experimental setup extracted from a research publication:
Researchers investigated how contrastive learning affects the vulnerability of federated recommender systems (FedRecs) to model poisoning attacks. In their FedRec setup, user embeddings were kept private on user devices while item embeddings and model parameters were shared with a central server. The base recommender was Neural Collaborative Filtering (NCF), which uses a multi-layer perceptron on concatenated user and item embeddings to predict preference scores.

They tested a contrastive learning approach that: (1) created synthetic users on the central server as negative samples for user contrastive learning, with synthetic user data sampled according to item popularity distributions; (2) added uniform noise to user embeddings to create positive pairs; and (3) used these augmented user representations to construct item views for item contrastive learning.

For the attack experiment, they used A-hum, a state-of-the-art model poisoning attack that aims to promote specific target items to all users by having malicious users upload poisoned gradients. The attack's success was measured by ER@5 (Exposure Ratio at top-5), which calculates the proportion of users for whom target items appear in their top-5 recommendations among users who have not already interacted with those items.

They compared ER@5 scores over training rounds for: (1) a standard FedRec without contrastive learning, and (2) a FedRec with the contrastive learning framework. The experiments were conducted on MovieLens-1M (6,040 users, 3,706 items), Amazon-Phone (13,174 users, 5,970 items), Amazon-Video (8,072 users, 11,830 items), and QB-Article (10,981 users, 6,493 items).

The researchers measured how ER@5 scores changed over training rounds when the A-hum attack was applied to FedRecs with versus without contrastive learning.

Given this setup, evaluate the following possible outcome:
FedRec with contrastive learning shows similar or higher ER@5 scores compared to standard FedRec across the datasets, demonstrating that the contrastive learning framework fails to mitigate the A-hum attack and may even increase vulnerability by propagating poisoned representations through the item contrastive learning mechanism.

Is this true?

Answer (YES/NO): YES